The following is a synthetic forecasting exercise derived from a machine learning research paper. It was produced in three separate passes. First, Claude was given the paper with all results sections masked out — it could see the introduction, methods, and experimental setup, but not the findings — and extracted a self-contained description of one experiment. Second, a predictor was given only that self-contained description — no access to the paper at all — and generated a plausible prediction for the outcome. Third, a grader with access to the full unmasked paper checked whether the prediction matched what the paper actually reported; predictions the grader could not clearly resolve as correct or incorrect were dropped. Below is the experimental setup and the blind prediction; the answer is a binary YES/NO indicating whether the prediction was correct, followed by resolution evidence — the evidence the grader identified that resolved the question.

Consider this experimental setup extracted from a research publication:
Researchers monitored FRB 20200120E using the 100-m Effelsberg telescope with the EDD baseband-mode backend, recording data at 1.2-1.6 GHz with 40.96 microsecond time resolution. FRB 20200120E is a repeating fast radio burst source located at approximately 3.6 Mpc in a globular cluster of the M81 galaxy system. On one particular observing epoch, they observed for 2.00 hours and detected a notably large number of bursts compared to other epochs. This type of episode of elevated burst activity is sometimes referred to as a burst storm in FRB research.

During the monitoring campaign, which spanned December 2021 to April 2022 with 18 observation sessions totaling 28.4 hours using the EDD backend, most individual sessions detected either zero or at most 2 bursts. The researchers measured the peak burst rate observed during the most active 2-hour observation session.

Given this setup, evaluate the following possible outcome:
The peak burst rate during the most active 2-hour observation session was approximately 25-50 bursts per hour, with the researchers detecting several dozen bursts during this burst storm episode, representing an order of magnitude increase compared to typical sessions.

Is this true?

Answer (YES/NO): NO